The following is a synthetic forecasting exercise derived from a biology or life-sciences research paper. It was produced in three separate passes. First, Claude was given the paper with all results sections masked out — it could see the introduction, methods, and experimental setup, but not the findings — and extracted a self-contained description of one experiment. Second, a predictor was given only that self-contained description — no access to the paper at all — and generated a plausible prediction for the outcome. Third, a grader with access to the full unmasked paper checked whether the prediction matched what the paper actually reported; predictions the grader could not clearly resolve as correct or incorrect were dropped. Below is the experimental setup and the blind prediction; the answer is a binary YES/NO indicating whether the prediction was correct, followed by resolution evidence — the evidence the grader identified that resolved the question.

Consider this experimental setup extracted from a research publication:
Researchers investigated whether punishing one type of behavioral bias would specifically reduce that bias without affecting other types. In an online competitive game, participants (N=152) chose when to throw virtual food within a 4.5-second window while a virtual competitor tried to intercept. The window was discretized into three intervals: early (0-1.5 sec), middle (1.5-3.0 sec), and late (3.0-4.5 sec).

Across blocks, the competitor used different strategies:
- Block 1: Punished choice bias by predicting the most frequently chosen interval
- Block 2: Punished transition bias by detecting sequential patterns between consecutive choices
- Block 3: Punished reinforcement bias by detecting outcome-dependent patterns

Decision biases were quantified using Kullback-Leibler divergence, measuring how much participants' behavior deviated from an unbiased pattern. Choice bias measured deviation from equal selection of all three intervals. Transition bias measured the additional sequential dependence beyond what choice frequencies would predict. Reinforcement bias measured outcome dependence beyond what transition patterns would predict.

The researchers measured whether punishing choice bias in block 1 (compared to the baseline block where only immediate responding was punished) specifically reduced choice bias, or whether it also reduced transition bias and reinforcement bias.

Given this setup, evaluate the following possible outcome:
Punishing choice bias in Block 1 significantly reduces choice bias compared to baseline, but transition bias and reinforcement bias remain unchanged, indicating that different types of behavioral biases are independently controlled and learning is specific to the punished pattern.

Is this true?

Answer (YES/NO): YES